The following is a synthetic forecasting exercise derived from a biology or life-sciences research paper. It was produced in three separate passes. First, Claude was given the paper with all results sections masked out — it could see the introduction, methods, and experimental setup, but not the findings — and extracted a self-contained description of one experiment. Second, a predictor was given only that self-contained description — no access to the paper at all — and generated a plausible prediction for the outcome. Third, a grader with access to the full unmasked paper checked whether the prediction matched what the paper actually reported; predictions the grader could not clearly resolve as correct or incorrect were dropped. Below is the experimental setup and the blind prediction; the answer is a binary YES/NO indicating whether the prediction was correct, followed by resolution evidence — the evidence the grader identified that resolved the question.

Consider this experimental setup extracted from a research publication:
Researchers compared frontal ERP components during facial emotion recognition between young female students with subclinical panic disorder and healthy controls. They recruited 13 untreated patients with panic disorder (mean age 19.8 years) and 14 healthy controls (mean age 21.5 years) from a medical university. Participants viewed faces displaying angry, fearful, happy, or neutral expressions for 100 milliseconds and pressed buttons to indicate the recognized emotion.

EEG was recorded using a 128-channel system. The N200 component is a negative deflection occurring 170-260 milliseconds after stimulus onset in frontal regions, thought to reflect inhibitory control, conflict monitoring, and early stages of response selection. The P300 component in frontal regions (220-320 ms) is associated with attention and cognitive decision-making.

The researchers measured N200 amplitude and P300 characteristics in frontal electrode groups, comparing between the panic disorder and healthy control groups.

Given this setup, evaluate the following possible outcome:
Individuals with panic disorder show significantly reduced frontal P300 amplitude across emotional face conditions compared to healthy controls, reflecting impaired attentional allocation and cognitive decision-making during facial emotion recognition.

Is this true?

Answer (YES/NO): NO